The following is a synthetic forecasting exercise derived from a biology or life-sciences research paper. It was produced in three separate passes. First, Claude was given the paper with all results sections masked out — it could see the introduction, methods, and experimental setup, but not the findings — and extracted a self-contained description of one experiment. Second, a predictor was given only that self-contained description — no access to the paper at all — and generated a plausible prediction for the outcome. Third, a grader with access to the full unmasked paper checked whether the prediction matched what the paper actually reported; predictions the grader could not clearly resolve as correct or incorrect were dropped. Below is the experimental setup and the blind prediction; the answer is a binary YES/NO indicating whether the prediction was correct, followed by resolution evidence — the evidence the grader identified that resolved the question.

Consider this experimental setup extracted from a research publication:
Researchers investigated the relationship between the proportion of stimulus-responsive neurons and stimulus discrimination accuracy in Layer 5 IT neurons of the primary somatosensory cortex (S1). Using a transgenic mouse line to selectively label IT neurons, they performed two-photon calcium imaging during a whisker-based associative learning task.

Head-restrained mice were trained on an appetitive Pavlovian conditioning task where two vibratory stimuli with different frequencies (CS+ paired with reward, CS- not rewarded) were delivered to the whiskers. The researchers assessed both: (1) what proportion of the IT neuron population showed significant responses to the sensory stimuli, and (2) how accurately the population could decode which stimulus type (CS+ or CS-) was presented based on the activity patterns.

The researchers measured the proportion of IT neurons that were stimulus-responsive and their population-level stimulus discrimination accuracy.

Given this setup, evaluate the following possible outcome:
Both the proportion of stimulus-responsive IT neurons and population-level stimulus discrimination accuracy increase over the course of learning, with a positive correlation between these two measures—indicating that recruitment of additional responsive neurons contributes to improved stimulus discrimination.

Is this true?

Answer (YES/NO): NO